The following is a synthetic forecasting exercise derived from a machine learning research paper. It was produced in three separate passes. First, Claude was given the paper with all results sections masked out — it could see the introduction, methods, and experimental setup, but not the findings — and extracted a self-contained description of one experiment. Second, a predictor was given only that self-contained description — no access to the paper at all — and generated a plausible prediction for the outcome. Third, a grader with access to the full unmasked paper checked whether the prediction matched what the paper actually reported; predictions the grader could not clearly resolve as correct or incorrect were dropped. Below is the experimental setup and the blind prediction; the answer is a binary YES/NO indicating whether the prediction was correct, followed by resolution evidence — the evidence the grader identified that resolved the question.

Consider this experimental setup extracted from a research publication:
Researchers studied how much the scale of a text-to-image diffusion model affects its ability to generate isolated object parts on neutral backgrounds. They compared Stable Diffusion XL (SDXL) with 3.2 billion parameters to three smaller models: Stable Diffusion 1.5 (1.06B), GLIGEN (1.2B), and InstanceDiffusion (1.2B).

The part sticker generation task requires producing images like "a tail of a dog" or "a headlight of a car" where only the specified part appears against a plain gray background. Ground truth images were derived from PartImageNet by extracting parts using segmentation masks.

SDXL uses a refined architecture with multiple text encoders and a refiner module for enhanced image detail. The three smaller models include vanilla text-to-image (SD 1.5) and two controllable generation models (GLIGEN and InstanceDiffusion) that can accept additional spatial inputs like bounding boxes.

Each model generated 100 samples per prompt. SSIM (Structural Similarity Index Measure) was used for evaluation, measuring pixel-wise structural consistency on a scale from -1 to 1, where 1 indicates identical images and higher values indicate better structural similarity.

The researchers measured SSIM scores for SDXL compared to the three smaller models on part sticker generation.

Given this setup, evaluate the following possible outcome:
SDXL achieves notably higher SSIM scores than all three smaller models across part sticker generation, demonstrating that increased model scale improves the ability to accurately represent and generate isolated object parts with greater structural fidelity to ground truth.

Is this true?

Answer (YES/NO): YES